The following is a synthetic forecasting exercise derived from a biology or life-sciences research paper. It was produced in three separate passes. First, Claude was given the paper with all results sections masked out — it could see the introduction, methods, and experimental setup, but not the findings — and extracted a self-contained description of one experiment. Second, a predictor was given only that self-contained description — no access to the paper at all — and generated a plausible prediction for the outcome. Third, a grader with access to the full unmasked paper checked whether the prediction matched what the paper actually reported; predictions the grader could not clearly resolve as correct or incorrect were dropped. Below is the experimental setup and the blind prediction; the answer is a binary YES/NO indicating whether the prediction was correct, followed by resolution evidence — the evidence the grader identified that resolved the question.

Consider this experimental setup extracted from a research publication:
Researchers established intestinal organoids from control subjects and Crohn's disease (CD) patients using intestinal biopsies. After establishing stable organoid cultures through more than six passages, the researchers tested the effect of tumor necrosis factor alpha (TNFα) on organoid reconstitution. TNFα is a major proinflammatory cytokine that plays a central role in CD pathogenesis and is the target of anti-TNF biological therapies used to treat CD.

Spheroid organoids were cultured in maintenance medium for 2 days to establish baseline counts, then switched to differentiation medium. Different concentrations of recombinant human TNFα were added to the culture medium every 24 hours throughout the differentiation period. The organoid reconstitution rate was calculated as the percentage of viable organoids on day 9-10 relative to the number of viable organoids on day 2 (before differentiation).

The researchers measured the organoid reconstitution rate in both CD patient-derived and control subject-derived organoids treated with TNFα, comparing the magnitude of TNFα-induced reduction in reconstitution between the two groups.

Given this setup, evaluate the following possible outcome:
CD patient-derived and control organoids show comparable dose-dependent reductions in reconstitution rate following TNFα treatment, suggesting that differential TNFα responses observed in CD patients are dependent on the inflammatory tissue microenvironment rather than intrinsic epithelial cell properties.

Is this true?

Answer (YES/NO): NO